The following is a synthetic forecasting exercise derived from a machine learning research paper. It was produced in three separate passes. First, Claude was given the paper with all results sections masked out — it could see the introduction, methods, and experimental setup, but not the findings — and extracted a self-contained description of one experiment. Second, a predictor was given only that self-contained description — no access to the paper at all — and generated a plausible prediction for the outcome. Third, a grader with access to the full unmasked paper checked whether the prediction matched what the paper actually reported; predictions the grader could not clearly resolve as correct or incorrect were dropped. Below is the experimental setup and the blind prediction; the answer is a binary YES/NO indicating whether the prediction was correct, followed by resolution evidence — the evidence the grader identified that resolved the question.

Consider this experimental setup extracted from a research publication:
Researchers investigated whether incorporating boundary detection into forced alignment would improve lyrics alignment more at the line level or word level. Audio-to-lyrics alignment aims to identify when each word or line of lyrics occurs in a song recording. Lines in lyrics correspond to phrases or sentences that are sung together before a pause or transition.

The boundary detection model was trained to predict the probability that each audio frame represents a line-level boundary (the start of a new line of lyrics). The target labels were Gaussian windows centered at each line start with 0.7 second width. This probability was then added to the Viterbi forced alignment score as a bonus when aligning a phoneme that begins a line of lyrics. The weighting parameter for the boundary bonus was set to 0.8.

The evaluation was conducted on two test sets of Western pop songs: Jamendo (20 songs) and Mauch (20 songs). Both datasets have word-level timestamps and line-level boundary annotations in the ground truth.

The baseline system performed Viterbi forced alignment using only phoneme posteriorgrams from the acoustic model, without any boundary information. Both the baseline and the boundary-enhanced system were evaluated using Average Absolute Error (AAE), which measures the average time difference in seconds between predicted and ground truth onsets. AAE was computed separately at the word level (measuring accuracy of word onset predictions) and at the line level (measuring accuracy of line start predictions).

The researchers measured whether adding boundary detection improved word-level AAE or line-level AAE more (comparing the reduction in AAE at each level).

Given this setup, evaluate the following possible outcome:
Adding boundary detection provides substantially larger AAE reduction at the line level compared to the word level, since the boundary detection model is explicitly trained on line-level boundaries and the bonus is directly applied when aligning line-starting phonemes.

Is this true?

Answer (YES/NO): YES